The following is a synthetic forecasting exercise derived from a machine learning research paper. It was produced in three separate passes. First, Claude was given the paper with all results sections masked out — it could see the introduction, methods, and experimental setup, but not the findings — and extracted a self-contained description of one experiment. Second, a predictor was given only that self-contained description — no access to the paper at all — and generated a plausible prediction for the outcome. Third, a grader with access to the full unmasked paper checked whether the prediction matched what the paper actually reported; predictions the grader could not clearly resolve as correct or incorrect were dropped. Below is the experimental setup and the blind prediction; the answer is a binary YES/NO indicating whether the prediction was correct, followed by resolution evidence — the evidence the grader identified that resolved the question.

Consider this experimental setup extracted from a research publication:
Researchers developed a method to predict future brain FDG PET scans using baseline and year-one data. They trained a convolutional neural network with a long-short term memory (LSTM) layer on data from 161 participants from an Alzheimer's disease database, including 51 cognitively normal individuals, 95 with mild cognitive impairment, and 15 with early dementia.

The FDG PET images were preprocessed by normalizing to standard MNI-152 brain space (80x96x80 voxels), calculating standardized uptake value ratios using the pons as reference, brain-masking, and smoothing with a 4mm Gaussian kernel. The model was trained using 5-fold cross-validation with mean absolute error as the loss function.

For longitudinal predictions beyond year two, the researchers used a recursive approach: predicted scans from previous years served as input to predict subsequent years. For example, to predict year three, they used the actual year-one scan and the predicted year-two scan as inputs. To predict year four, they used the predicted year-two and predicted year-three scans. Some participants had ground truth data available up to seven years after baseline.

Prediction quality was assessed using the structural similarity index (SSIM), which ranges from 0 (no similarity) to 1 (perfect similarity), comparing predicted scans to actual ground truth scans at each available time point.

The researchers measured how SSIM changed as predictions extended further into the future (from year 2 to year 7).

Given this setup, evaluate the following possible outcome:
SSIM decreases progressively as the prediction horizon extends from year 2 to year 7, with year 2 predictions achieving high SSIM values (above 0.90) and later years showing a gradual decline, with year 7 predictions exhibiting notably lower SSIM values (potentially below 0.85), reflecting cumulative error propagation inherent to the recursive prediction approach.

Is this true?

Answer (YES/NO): NO